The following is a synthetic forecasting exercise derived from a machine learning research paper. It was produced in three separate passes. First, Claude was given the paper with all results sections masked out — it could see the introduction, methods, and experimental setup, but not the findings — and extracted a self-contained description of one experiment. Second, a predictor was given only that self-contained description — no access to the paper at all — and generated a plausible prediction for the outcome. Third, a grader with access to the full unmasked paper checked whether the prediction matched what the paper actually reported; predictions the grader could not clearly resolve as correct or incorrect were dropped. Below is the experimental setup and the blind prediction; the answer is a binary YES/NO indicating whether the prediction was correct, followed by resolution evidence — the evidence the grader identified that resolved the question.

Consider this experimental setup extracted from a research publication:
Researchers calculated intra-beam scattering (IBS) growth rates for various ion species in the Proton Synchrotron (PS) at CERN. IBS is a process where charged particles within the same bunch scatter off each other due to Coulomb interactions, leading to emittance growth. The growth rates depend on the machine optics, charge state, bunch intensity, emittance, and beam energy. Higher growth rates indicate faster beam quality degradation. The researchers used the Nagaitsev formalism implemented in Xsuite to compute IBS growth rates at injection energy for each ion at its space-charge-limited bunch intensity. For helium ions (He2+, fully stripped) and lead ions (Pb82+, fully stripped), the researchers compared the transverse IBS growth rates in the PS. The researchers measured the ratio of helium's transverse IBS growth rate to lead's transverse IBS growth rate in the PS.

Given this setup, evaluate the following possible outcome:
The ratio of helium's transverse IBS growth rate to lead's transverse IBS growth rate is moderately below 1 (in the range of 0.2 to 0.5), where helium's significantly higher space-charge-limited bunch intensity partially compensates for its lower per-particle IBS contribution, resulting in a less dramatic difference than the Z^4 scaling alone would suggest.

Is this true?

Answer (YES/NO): NO